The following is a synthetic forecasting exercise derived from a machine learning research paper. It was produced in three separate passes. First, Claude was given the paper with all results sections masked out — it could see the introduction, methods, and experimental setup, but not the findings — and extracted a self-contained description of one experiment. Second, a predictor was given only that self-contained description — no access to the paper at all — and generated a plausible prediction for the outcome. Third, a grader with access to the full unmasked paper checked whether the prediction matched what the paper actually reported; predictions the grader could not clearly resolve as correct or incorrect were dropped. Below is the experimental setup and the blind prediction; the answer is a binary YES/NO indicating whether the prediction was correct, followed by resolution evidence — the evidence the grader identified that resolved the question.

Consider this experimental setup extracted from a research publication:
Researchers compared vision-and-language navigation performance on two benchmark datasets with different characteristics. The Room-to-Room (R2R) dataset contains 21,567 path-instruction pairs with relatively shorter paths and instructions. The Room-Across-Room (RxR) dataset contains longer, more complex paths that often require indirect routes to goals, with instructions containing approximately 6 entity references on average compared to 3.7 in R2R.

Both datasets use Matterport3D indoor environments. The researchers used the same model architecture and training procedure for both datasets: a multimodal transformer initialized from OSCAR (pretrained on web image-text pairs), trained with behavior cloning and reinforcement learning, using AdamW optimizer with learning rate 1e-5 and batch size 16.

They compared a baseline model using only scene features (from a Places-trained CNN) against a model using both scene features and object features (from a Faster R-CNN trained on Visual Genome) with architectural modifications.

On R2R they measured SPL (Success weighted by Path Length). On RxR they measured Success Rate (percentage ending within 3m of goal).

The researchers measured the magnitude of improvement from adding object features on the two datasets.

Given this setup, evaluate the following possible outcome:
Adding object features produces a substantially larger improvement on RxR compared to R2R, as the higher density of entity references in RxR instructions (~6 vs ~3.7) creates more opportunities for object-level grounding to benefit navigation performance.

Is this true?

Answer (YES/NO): YES